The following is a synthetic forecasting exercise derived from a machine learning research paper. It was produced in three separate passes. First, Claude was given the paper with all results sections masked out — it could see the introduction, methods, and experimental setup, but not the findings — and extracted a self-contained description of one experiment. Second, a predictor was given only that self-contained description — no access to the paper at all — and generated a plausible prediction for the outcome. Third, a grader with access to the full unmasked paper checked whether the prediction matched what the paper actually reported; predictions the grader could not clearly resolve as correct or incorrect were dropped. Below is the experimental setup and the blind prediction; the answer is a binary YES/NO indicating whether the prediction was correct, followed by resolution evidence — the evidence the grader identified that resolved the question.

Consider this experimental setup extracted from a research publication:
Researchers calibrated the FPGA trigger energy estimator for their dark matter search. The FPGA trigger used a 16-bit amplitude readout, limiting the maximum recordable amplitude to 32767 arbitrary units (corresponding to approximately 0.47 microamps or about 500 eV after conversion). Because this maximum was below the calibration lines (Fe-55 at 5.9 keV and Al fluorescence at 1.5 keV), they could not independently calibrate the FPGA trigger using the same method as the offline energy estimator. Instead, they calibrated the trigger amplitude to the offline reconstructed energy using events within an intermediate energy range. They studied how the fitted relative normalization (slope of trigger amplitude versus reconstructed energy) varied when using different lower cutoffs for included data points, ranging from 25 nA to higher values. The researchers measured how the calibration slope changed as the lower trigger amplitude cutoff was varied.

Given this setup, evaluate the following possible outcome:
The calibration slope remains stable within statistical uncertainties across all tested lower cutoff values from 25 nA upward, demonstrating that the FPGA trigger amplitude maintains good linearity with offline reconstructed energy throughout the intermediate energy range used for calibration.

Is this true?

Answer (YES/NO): YES